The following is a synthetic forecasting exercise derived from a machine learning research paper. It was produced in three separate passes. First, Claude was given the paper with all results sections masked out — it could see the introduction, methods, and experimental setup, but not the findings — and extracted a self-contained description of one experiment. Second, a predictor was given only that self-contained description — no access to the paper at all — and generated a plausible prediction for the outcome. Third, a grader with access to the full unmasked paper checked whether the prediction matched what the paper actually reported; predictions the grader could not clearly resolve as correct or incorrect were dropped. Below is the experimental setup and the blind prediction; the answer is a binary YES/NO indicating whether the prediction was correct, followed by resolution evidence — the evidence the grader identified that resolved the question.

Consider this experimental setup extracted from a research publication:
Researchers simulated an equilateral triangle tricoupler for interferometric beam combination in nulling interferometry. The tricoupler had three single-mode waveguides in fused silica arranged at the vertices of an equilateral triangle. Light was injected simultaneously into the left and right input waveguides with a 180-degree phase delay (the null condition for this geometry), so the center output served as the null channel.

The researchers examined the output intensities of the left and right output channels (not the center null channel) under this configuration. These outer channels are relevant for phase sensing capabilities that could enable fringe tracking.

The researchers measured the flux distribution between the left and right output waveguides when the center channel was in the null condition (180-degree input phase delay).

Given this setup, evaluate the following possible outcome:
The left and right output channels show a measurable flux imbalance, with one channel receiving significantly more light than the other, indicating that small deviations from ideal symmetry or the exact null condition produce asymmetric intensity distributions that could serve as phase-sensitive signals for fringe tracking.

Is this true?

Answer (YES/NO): NO